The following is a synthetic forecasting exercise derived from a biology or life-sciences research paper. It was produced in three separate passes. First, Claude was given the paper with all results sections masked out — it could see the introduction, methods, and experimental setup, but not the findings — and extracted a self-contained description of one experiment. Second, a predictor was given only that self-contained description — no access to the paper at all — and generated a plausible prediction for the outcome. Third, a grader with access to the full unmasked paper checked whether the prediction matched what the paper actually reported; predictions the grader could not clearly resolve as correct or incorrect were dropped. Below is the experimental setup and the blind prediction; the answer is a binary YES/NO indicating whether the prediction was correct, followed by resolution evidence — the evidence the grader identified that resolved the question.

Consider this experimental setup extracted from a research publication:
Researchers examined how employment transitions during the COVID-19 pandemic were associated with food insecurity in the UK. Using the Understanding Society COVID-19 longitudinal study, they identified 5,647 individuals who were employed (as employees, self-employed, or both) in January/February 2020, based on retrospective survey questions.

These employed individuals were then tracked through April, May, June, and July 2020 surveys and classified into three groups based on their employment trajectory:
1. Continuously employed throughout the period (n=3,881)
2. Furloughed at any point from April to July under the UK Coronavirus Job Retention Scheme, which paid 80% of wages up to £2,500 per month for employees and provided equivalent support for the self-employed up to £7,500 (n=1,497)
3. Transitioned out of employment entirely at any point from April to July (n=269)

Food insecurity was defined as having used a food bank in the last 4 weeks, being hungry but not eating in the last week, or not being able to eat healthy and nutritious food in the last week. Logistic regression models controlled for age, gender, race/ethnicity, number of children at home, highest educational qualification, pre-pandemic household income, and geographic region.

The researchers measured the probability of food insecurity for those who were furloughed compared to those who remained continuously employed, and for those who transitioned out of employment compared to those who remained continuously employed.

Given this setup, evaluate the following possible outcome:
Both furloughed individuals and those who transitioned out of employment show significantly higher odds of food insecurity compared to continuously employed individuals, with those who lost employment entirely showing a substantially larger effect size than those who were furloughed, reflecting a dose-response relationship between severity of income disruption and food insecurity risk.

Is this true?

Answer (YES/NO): NO